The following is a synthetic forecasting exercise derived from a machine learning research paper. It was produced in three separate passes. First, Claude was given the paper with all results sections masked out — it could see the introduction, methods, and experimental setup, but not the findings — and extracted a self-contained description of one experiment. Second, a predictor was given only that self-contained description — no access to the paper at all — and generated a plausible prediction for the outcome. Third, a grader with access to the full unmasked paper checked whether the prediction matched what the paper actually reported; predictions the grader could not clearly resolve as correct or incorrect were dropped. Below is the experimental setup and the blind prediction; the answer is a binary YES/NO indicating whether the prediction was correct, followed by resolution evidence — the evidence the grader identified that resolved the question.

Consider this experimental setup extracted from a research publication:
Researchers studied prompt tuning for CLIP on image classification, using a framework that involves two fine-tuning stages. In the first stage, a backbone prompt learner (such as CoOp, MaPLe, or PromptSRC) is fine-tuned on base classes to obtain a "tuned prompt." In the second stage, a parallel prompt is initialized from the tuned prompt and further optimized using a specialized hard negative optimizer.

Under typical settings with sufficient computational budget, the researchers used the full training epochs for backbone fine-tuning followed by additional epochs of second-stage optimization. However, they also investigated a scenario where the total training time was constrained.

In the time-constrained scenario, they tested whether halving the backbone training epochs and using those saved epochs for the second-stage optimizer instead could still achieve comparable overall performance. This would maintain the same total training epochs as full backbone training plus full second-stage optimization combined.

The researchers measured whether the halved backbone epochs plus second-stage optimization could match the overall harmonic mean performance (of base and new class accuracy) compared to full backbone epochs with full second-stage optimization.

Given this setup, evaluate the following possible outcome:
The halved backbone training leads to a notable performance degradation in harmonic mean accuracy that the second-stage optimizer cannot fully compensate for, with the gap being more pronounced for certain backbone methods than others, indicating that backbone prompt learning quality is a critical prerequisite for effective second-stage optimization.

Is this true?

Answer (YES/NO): NO